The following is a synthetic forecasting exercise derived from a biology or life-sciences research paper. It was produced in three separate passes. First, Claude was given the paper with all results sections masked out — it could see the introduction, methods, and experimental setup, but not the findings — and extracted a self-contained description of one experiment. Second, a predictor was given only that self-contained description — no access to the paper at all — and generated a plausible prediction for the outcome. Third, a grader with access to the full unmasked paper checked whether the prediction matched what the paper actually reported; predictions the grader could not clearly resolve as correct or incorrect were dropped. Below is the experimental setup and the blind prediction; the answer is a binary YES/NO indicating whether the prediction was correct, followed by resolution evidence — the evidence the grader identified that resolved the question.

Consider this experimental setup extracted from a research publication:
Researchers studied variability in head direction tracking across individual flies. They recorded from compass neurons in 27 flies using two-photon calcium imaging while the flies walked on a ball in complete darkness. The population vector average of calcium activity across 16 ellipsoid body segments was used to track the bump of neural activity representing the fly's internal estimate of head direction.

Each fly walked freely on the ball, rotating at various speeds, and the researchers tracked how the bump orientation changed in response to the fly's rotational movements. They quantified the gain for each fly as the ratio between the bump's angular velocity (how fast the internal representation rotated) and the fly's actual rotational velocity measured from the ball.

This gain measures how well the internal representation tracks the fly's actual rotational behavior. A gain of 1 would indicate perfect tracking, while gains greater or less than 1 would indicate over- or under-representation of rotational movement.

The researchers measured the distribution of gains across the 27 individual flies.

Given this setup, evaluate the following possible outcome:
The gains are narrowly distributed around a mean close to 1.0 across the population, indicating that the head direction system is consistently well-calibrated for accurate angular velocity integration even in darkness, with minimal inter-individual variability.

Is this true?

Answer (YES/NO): NO